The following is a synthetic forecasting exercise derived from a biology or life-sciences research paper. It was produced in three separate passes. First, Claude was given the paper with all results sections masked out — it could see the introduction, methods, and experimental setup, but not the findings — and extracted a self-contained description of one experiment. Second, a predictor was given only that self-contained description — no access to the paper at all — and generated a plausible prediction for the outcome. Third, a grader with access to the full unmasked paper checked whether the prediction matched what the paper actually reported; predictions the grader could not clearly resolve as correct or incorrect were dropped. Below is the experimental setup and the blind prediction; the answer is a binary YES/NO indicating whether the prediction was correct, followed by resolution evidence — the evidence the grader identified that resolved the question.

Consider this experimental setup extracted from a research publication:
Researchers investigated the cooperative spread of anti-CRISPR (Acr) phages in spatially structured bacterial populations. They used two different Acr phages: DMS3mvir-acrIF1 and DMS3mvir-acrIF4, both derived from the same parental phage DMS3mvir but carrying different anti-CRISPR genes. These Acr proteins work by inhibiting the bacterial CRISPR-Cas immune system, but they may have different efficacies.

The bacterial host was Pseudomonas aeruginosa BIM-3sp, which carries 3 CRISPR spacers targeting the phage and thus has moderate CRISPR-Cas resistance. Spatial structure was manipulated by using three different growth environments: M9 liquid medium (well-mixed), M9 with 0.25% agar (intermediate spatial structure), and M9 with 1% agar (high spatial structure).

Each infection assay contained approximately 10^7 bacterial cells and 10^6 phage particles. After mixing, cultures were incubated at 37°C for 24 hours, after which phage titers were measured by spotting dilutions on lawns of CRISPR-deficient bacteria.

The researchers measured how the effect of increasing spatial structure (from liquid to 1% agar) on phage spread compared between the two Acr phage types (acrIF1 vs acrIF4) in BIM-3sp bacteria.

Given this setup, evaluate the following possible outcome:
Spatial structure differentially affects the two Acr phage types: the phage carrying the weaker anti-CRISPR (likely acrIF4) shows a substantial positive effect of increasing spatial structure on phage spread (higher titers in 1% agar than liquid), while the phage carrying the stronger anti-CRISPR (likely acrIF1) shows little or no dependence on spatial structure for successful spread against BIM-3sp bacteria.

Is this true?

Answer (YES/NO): NO